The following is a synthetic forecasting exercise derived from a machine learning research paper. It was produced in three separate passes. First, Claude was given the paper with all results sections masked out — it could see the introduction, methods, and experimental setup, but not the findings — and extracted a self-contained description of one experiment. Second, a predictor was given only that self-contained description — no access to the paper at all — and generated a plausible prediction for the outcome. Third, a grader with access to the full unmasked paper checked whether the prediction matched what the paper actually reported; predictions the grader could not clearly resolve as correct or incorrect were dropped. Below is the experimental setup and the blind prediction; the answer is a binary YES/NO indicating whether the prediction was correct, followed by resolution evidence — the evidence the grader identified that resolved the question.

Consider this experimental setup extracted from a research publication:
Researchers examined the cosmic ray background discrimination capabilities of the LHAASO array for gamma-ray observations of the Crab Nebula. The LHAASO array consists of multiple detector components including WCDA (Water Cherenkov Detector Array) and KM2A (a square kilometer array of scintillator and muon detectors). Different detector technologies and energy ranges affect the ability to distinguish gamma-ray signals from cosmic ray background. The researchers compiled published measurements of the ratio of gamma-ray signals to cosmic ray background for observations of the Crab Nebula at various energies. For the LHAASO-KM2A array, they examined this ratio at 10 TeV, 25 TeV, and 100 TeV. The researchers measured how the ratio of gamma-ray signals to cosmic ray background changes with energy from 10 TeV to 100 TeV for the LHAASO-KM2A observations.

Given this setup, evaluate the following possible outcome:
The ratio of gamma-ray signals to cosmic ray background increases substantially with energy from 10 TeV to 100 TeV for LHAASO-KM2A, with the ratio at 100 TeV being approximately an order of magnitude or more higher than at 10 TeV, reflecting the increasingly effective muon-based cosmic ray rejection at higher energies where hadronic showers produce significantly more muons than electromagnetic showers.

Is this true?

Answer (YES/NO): YES